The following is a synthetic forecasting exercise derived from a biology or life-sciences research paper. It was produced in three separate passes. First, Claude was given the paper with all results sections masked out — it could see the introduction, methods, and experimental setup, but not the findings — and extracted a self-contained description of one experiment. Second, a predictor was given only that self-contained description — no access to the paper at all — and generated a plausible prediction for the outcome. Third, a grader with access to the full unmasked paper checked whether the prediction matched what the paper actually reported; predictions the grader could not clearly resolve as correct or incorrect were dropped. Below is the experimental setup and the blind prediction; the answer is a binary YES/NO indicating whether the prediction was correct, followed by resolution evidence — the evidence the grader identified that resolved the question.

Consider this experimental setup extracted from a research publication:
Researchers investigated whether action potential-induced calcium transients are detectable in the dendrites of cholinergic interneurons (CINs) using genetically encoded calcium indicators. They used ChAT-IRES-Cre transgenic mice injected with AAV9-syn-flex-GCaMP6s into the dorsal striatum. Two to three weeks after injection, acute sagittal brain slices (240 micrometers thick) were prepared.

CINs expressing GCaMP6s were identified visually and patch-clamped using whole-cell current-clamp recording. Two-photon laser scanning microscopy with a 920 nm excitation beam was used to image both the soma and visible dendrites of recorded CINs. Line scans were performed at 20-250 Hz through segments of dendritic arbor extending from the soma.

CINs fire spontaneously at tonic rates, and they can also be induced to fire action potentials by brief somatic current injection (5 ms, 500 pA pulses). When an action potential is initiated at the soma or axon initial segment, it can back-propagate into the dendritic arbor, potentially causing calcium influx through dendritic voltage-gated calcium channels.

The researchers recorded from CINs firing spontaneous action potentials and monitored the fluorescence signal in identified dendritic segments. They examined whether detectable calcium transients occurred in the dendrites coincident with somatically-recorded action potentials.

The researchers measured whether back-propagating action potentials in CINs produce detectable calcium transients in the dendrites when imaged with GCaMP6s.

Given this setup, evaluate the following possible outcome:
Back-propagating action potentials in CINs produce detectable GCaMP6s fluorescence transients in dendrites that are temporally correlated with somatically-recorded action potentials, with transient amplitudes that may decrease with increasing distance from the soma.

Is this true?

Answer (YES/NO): NO